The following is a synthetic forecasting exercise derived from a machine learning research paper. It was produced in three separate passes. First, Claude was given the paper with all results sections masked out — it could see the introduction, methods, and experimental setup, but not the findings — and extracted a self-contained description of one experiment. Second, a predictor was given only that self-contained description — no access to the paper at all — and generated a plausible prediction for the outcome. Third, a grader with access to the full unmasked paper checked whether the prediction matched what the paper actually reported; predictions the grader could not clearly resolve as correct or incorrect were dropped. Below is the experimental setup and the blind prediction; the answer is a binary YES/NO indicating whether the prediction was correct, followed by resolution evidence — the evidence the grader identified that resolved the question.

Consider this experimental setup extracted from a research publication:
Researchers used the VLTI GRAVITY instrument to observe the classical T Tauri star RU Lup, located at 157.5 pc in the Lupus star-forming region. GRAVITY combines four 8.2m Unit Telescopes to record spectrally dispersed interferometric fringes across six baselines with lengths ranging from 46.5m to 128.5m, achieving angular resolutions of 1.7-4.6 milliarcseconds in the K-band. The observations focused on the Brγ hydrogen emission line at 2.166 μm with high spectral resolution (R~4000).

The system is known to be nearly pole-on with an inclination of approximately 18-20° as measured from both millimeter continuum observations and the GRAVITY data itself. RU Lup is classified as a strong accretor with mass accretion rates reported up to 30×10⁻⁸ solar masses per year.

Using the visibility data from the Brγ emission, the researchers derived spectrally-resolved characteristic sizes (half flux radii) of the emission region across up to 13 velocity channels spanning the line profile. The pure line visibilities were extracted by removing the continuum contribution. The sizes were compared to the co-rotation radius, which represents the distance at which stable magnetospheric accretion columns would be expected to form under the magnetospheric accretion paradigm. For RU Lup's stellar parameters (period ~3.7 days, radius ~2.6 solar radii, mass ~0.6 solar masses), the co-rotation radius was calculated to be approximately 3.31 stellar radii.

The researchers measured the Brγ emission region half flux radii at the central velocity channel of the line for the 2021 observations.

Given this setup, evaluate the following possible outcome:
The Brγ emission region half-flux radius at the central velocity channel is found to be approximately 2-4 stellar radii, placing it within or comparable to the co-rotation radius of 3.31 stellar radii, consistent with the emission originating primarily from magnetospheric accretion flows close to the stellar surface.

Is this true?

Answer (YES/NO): NO